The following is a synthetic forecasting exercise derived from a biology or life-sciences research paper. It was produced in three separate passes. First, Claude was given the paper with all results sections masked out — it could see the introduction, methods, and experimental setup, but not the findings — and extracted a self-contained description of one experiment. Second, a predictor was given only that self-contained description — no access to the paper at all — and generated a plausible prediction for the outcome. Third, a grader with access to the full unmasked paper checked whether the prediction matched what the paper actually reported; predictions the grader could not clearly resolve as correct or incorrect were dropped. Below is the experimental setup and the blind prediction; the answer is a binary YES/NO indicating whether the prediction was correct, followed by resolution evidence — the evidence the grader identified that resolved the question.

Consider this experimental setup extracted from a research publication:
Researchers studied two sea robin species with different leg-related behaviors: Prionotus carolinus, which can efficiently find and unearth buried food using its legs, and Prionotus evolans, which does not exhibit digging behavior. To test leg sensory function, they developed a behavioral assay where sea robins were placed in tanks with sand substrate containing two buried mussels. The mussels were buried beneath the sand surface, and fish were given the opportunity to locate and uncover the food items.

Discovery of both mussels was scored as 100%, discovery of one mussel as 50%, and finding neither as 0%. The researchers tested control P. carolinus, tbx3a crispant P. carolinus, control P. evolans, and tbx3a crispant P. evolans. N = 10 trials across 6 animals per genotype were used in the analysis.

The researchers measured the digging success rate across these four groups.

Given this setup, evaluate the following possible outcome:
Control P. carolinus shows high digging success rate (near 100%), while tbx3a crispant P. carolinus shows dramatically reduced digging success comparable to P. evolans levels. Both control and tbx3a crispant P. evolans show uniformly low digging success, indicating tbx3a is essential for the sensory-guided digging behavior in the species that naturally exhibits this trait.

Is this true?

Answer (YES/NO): YES